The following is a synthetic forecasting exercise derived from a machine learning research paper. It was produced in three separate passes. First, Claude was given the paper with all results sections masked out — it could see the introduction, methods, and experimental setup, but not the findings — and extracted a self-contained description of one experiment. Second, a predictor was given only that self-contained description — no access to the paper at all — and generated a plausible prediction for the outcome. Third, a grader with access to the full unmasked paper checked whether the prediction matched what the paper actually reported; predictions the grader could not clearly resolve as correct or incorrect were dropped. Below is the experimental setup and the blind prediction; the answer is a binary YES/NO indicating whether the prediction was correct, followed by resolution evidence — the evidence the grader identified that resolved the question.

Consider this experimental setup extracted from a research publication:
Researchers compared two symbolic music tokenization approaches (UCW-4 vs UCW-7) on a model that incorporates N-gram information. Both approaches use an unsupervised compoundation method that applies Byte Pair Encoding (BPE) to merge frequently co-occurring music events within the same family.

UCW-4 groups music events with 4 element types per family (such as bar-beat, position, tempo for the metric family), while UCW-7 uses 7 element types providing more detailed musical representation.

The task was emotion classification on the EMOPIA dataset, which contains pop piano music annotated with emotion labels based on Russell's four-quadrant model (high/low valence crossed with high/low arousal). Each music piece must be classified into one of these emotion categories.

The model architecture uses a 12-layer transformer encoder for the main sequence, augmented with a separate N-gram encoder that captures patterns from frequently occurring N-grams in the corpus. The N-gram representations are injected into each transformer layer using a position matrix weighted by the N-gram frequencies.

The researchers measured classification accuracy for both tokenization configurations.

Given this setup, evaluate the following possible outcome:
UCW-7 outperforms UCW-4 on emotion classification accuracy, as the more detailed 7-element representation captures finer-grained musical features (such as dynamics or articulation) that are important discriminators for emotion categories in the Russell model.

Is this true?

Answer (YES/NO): YES